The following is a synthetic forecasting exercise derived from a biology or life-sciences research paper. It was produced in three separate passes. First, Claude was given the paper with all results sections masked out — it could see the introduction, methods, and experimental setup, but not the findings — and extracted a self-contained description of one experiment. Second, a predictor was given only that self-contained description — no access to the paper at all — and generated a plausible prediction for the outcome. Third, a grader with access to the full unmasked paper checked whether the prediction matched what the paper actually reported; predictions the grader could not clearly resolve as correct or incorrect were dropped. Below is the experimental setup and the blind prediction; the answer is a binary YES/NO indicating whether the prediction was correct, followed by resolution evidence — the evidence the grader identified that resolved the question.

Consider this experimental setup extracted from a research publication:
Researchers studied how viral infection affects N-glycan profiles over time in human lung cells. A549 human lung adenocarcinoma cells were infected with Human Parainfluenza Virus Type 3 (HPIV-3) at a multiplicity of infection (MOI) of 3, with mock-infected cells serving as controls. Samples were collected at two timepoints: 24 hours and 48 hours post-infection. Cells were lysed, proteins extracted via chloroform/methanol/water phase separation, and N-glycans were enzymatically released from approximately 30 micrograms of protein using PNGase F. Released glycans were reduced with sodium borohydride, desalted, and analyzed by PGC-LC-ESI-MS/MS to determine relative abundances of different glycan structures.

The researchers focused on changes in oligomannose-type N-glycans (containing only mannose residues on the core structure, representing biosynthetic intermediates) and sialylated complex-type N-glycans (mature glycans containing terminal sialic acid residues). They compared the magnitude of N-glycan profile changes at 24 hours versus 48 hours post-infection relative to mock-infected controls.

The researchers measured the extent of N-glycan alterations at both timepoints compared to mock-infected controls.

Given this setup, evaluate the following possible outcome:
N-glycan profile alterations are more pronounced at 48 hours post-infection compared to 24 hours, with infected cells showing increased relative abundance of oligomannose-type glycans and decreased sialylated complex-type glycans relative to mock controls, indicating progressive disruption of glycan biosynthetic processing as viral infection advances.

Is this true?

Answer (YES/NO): NO